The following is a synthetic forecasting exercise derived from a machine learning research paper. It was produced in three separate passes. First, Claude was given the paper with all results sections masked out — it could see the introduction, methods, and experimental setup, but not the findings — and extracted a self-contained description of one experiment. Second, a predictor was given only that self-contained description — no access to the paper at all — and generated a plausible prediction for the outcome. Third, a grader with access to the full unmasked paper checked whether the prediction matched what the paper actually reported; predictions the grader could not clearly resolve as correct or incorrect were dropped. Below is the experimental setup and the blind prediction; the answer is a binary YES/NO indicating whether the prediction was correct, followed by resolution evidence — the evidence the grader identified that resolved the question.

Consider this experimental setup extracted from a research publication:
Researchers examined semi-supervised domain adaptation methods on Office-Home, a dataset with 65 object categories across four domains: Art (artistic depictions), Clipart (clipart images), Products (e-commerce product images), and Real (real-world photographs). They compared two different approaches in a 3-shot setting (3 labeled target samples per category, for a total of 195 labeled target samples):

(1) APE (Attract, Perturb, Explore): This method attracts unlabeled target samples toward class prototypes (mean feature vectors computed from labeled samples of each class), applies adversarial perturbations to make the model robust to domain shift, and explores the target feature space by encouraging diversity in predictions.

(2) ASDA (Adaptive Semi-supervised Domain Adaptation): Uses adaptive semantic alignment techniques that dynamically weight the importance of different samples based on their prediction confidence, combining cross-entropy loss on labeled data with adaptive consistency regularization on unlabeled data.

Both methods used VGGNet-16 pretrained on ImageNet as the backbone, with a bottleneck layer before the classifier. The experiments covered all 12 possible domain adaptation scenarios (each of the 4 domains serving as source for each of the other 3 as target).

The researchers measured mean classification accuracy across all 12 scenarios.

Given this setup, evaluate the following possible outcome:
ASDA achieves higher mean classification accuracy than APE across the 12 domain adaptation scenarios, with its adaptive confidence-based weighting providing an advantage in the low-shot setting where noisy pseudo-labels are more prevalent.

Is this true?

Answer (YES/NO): YES